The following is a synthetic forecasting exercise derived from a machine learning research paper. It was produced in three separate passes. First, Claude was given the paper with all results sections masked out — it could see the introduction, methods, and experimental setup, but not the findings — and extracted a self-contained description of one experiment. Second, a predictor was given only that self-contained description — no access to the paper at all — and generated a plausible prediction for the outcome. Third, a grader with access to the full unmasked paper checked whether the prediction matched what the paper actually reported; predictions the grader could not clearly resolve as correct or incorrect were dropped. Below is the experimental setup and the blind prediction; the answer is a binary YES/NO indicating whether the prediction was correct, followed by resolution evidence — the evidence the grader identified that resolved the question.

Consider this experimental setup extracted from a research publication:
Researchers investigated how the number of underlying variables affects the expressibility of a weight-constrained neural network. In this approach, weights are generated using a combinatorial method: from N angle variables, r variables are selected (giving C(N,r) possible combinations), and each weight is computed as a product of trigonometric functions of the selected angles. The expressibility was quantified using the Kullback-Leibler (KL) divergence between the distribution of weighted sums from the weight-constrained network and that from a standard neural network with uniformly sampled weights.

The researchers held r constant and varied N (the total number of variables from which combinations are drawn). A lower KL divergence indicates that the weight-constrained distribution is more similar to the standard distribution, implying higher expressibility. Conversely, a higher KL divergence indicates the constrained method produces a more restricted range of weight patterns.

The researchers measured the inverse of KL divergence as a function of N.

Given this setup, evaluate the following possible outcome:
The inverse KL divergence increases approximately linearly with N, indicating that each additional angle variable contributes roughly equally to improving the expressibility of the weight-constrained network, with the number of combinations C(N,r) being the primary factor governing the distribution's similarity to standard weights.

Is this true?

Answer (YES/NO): NO